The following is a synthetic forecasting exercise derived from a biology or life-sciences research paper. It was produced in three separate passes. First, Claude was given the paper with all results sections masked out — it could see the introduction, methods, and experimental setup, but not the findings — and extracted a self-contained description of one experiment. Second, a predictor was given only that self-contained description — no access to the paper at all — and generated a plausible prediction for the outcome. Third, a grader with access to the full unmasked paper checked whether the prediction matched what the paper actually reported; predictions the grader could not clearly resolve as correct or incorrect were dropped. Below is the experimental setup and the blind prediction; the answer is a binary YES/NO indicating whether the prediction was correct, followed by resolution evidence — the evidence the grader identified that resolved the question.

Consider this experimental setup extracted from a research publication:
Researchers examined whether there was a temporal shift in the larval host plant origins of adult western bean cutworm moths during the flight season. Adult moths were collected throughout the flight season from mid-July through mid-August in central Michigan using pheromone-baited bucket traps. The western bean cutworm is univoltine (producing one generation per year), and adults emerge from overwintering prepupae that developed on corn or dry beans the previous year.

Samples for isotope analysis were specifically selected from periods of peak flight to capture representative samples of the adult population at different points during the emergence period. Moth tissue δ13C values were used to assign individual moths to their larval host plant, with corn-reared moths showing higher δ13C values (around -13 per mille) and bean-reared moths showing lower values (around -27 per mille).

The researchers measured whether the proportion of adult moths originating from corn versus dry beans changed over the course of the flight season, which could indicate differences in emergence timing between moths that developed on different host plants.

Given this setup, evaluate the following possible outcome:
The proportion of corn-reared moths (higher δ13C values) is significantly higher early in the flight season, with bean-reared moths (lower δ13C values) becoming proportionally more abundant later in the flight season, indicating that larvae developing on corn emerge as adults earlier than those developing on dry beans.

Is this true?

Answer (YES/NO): NO